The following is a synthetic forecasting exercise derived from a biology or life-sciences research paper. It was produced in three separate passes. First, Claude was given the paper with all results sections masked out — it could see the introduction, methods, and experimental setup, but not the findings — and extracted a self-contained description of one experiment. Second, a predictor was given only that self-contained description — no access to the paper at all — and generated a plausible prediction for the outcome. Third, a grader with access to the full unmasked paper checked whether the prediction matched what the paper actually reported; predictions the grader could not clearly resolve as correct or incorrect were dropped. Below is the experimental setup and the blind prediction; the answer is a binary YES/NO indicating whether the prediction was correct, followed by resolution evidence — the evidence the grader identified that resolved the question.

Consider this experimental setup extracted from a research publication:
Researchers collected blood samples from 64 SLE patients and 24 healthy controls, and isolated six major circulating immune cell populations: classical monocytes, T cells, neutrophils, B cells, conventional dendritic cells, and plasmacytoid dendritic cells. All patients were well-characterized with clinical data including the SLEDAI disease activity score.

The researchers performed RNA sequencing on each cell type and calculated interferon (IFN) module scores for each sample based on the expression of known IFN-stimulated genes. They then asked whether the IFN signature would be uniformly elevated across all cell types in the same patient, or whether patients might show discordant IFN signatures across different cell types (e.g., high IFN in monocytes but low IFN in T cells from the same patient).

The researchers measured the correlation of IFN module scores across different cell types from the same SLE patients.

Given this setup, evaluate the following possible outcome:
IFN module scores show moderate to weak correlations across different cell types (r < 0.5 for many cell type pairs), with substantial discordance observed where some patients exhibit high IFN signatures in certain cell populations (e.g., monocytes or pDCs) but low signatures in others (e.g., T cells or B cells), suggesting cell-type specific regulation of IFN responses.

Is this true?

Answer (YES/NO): NO